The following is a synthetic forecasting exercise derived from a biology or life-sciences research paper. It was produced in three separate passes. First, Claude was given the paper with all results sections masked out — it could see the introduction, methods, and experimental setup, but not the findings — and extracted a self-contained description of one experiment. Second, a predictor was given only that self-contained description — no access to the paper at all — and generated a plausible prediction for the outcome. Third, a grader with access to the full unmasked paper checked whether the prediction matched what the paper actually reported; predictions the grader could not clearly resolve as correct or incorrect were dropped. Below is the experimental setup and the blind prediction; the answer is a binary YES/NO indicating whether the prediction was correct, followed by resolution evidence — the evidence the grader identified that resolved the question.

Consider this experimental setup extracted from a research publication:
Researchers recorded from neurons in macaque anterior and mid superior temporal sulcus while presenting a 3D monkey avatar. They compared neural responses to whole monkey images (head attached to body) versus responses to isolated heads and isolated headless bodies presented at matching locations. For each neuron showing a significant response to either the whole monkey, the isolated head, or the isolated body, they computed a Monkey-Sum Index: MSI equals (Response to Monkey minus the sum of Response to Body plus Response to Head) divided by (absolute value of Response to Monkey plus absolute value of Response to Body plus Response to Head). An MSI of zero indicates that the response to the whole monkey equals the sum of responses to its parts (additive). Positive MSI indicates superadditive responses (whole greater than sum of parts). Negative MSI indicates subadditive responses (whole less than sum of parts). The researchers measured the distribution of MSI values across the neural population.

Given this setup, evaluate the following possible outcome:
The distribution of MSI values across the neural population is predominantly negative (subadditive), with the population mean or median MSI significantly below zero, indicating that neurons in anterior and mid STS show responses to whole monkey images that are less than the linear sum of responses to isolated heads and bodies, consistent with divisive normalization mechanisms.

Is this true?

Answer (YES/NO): YES